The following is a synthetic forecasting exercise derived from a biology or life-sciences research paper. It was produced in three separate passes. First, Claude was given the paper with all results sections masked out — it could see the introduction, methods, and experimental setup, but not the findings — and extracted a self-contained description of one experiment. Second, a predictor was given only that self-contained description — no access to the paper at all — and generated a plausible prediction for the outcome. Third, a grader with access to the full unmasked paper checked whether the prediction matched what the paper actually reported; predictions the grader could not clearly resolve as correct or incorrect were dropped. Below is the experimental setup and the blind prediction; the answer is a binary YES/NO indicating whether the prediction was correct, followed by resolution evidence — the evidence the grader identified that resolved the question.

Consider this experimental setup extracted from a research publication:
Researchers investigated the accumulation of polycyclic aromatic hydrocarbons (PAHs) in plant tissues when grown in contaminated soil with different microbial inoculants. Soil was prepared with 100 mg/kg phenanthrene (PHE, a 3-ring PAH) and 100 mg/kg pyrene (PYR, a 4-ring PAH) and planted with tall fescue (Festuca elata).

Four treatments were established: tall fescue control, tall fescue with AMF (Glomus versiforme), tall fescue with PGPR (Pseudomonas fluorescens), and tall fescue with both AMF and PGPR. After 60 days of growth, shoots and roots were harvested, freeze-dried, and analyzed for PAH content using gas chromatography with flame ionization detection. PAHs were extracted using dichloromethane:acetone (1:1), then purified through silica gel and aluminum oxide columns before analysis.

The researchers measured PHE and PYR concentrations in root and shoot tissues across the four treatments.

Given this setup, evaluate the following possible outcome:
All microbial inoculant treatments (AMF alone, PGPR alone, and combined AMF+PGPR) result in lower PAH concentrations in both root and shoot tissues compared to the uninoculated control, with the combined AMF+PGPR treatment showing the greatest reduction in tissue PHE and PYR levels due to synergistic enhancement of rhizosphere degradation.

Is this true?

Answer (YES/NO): NO